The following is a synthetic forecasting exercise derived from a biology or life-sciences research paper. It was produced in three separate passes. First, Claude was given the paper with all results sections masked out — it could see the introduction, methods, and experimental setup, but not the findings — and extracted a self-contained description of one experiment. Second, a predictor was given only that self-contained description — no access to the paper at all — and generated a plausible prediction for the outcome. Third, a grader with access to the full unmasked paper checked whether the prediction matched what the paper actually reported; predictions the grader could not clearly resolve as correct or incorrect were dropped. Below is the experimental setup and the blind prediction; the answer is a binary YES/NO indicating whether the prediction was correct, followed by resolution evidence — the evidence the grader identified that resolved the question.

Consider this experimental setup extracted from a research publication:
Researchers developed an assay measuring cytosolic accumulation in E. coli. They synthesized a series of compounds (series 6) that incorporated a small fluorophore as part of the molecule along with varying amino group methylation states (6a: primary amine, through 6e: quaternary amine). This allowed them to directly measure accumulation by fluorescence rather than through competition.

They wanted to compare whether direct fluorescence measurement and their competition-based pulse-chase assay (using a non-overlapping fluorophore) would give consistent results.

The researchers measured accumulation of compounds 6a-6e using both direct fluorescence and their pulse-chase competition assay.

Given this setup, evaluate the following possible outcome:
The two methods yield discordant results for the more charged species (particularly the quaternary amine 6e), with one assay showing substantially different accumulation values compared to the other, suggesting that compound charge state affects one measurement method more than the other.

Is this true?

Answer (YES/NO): NO